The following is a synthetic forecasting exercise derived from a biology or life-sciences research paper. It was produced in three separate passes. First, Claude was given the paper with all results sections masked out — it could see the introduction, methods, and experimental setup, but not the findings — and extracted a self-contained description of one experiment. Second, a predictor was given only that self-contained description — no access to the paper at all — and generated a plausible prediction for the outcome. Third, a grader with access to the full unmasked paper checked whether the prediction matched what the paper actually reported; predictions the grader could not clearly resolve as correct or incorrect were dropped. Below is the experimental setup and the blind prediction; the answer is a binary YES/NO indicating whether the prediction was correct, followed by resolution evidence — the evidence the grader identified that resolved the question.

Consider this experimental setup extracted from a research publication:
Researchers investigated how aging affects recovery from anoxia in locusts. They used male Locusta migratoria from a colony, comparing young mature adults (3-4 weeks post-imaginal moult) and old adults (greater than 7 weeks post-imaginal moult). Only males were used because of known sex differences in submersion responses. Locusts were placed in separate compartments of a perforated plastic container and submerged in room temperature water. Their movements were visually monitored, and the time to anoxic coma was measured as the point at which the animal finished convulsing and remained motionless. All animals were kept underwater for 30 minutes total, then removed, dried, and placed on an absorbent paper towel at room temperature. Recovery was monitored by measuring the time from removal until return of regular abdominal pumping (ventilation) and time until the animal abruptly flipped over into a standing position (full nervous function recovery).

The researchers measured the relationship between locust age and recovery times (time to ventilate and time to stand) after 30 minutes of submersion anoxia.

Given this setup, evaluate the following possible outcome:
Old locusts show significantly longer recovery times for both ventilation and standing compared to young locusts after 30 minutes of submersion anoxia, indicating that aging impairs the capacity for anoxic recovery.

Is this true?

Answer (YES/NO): YES